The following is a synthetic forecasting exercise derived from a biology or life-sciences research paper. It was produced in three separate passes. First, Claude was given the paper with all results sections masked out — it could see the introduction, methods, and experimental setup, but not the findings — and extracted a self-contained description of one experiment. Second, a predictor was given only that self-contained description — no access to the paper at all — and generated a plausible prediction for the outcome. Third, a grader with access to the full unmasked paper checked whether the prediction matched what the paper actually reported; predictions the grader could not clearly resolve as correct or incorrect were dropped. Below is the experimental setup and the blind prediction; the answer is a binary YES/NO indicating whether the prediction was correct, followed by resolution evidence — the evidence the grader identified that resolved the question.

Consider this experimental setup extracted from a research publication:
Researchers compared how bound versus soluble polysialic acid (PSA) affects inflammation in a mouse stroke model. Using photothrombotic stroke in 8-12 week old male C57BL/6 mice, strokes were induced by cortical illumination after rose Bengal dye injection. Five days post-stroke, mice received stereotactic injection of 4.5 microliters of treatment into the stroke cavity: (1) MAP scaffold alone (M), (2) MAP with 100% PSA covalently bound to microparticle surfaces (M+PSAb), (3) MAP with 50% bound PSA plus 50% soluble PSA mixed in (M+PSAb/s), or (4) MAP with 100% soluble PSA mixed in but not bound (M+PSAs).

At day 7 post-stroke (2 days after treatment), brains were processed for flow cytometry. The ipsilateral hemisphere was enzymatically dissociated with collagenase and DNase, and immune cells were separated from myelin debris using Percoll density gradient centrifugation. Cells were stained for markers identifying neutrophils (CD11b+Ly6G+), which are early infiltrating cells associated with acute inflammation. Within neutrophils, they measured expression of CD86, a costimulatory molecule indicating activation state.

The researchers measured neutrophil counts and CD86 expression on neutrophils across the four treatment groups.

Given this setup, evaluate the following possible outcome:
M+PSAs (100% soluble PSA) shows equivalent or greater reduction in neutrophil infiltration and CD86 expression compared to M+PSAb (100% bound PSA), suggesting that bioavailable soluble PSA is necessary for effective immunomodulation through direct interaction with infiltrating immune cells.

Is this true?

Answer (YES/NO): NO